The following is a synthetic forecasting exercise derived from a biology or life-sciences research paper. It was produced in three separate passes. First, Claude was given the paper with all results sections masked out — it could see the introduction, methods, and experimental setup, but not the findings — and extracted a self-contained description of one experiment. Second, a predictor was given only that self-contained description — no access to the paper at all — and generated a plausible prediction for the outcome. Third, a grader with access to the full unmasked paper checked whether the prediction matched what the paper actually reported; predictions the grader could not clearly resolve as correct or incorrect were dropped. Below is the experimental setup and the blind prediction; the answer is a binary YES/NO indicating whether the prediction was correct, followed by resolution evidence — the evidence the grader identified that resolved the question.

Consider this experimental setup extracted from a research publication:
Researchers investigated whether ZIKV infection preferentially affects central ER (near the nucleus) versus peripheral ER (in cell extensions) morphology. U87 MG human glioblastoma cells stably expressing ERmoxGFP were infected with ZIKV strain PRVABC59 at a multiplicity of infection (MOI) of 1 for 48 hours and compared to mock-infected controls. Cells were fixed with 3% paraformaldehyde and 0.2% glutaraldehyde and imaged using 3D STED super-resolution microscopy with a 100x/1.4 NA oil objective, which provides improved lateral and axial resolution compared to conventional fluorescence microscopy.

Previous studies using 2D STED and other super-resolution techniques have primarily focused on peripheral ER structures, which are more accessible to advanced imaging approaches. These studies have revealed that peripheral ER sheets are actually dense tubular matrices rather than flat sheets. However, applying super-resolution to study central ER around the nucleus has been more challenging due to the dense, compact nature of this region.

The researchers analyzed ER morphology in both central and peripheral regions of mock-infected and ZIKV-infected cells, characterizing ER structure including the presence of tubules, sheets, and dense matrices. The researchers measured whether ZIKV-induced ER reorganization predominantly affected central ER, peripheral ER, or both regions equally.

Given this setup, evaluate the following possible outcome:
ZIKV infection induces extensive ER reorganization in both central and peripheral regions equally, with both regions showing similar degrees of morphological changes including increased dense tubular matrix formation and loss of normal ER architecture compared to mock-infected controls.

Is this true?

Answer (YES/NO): NO